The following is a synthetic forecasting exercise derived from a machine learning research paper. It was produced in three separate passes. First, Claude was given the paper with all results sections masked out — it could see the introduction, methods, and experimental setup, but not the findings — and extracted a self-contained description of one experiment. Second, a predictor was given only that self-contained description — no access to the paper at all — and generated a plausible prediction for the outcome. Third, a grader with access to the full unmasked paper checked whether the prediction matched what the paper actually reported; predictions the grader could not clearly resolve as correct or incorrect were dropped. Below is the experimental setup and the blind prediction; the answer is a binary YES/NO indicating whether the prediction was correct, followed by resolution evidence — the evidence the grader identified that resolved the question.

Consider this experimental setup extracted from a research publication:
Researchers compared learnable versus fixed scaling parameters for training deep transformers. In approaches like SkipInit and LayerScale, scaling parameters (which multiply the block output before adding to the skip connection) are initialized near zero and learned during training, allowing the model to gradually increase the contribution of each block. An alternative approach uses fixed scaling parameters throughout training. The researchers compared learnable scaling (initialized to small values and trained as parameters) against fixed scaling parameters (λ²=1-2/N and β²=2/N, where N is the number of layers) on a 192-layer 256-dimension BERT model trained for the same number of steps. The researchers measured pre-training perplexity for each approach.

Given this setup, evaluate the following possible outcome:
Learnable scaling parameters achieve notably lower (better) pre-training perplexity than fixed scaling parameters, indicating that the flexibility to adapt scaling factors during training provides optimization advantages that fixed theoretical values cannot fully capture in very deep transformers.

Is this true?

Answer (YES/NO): NO